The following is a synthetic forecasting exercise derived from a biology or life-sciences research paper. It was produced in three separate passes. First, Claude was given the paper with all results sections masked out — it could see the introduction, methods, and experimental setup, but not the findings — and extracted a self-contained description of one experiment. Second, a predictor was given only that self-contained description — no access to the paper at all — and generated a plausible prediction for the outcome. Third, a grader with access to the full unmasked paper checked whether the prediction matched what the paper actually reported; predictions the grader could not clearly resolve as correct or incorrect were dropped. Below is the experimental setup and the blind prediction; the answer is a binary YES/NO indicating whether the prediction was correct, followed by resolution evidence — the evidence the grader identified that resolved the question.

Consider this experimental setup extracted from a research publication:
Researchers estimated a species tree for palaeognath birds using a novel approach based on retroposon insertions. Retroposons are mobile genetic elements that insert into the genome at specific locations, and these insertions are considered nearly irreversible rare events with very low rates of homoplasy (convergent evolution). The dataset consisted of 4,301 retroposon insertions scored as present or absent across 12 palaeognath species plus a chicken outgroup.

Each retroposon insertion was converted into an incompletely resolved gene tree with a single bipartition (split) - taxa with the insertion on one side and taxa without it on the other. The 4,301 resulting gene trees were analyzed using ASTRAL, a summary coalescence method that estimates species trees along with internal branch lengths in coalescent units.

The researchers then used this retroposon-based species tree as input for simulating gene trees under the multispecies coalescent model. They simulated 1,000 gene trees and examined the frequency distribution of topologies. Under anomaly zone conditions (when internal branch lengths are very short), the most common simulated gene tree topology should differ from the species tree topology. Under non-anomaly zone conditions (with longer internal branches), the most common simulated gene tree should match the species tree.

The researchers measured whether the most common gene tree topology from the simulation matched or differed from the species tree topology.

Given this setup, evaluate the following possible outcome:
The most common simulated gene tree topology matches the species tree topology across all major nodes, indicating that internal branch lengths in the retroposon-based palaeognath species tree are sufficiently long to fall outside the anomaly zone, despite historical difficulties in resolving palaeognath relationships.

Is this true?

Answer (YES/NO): YES